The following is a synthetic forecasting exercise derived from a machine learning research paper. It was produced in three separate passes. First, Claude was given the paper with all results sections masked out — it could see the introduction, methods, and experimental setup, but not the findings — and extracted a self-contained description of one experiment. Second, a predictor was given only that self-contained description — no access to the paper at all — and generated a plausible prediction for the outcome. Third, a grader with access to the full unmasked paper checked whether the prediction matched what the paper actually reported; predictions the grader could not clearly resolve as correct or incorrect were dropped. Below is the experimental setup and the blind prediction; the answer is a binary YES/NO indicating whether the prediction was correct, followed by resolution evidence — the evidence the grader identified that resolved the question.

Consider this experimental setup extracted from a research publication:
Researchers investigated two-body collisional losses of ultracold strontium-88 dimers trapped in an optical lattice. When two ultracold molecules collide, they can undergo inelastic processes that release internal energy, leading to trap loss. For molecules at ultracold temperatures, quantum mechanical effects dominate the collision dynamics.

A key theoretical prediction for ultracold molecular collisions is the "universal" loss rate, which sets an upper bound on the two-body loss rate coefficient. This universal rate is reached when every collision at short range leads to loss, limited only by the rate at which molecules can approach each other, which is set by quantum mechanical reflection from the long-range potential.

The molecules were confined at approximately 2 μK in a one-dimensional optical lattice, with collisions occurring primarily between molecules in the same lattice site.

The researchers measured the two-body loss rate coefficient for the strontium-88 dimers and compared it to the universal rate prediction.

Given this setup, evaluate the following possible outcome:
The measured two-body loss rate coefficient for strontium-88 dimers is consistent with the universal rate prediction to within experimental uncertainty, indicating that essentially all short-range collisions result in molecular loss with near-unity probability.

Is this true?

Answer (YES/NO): YES